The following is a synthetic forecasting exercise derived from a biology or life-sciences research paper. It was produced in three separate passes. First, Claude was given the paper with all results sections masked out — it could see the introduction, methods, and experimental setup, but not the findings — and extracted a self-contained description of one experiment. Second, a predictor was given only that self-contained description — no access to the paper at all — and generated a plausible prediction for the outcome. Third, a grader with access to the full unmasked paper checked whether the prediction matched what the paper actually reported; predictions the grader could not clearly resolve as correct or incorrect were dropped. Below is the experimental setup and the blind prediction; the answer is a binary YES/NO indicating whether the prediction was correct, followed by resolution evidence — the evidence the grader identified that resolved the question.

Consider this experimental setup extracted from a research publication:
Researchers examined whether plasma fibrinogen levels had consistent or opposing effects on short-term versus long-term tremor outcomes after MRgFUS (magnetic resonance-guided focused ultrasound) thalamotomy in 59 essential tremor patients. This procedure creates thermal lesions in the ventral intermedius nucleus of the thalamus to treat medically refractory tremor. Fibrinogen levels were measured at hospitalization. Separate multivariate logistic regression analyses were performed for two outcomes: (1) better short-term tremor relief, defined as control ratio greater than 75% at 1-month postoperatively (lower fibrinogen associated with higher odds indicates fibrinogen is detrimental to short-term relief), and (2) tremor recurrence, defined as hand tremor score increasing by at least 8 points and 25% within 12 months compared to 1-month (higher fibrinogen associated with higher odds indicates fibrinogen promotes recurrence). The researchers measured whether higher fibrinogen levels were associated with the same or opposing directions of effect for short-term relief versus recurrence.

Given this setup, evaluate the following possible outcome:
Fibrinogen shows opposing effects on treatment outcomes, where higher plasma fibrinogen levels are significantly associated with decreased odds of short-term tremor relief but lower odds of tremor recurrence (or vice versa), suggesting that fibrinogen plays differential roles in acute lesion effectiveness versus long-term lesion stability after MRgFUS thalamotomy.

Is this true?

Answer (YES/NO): NO